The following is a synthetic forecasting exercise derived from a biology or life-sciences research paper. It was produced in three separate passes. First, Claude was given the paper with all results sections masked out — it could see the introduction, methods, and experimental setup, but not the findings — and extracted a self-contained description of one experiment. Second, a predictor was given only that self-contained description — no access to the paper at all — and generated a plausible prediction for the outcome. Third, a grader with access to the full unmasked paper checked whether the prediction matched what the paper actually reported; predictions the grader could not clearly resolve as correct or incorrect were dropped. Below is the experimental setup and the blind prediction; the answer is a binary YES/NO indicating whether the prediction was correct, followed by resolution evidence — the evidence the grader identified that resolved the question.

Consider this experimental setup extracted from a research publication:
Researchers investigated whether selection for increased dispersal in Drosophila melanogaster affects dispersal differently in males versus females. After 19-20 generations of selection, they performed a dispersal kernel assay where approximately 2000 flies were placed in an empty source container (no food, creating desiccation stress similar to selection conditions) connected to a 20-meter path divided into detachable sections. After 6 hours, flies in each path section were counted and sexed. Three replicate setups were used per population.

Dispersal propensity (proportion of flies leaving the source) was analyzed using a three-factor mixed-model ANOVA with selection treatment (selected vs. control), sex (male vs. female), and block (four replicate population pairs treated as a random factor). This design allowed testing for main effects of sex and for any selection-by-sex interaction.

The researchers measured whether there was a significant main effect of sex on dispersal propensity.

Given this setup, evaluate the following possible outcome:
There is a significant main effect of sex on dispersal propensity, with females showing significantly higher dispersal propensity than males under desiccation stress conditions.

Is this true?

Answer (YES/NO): NO